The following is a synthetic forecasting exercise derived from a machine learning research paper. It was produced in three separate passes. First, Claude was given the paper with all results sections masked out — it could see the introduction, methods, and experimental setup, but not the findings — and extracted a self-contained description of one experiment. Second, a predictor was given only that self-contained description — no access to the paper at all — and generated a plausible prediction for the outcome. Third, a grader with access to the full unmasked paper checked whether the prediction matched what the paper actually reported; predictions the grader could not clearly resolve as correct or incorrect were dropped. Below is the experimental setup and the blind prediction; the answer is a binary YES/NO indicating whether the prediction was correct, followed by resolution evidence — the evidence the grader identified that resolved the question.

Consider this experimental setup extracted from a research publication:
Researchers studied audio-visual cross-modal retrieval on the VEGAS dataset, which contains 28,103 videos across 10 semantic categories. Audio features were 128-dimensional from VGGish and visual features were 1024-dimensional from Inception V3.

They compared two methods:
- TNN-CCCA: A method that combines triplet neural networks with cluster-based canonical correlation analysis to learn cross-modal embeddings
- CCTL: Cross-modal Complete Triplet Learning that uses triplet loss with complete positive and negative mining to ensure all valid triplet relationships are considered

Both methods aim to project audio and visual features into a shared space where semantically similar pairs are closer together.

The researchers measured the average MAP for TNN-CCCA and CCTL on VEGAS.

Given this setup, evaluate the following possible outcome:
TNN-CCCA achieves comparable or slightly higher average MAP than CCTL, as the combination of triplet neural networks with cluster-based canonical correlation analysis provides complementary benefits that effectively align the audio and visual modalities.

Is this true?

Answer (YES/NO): NO